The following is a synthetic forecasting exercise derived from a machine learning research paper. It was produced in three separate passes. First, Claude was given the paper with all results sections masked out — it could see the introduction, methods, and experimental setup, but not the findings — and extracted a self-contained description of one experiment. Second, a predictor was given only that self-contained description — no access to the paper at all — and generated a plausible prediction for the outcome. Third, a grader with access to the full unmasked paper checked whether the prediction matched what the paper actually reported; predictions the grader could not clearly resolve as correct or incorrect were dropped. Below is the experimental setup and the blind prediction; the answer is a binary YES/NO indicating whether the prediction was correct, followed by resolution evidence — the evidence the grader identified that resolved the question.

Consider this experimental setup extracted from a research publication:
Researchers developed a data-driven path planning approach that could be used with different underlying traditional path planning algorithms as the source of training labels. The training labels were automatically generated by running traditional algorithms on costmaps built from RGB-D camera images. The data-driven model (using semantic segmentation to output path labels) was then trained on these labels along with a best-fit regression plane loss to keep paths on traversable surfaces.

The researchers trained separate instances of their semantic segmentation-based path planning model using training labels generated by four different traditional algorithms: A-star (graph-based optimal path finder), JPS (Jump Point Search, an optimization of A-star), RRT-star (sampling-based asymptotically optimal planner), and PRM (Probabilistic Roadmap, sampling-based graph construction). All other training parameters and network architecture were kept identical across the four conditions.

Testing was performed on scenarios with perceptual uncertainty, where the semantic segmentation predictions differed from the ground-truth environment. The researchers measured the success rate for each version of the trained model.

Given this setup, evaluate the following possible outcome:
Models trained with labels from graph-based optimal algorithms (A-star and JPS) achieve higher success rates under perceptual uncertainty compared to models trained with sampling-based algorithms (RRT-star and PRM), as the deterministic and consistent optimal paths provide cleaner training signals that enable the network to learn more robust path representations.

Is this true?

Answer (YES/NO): NO